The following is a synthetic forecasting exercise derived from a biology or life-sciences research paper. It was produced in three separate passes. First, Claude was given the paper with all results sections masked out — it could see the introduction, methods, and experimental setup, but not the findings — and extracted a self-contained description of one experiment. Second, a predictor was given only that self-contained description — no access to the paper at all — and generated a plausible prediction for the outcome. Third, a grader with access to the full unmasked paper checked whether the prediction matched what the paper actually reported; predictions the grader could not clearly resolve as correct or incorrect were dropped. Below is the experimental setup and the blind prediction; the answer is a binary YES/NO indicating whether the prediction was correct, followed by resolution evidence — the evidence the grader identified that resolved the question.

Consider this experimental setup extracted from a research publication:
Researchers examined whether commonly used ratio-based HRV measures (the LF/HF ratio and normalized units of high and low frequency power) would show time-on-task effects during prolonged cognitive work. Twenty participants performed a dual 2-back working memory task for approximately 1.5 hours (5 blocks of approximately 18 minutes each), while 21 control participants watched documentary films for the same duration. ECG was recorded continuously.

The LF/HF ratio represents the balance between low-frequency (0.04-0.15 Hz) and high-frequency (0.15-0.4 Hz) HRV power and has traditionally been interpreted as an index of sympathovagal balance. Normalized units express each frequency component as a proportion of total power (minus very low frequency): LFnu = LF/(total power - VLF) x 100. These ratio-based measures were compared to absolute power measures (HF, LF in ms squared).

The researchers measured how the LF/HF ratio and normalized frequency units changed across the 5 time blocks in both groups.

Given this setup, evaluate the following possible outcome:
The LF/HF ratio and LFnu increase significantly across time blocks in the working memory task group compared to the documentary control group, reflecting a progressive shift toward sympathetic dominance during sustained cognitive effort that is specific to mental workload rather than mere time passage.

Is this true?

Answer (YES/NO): NO